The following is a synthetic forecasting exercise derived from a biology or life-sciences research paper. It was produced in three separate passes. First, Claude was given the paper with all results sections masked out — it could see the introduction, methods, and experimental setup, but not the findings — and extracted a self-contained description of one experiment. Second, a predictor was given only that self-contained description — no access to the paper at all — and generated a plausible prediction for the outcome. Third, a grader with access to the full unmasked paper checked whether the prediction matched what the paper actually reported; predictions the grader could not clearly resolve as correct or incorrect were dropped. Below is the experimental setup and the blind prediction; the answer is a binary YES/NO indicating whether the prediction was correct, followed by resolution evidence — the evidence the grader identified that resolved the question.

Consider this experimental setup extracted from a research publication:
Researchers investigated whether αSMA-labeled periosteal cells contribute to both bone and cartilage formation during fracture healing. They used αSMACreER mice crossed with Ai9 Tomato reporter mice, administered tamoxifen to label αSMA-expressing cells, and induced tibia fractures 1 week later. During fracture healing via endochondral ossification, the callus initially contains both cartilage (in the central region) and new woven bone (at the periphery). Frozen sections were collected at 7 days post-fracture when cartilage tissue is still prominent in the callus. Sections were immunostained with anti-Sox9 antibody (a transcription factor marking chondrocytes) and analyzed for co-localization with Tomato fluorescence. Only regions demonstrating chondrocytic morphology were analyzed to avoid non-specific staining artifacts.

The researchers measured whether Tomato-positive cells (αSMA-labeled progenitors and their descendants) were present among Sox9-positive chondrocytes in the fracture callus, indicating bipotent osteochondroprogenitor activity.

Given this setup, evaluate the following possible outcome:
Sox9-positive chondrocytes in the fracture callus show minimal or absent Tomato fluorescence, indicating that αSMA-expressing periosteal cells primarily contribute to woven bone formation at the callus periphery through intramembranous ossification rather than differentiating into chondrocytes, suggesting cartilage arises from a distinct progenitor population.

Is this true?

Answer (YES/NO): NO